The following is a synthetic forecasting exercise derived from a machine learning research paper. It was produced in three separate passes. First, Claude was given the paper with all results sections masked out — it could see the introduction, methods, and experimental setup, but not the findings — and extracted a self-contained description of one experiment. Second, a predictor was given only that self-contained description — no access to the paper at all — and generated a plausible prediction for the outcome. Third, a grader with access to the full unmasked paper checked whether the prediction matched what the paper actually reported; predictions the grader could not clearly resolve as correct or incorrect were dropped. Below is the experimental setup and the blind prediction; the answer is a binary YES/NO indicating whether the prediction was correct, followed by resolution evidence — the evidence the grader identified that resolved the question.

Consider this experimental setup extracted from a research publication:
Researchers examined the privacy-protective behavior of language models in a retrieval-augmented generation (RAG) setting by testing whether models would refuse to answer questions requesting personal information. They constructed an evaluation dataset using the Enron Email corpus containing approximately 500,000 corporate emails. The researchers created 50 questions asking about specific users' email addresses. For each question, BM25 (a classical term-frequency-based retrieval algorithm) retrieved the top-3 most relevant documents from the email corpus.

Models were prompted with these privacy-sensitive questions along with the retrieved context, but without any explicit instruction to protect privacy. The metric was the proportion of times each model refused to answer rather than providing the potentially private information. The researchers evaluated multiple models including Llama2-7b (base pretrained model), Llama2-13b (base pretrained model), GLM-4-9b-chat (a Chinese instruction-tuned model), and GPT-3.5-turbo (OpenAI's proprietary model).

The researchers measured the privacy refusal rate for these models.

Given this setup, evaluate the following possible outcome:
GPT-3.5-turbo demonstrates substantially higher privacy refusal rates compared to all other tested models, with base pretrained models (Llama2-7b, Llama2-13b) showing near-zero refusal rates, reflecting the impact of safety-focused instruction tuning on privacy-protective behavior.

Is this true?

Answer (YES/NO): NO